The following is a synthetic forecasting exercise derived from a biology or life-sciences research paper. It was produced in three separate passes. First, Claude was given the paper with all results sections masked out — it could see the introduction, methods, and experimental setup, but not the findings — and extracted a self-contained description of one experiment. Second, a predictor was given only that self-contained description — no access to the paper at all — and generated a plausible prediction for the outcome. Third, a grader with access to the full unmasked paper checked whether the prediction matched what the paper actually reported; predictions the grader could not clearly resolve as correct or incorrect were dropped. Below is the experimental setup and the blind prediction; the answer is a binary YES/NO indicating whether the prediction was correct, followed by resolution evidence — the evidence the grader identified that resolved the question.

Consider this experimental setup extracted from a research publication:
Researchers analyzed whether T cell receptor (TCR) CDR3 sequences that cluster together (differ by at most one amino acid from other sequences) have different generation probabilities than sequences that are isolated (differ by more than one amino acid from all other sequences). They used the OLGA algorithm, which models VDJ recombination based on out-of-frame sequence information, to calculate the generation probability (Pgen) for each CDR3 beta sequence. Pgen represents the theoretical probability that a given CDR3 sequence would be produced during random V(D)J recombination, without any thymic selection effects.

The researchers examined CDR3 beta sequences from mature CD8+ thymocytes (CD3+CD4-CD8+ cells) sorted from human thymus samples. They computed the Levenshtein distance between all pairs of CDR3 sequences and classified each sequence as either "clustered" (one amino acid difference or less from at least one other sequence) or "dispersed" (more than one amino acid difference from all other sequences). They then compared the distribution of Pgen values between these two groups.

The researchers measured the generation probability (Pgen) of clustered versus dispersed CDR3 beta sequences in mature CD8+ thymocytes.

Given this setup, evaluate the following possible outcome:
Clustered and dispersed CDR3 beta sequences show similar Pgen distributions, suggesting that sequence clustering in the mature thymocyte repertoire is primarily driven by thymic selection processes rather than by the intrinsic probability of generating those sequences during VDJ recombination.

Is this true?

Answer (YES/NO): NO